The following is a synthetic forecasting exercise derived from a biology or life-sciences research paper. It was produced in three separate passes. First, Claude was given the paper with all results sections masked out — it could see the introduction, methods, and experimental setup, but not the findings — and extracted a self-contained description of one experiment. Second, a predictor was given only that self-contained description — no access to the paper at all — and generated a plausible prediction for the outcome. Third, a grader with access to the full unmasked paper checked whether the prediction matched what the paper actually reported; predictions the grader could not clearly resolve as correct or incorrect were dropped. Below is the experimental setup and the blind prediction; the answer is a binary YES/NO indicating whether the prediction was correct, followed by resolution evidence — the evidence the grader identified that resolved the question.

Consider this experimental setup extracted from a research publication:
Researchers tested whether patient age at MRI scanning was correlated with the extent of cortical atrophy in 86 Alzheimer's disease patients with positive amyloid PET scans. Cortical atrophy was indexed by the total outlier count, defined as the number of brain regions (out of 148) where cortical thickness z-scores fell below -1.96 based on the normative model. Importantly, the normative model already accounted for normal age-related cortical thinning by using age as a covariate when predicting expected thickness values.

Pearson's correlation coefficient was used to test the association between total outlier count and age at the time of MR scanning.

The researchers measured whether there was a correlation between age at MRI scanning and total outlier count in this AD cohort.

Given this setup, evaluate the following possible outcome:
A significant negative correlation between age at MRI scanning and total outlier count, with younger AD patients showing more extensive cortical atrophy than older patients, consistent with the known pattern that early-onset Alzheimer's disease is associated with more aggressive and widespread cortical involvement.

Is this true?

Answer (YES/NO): NO